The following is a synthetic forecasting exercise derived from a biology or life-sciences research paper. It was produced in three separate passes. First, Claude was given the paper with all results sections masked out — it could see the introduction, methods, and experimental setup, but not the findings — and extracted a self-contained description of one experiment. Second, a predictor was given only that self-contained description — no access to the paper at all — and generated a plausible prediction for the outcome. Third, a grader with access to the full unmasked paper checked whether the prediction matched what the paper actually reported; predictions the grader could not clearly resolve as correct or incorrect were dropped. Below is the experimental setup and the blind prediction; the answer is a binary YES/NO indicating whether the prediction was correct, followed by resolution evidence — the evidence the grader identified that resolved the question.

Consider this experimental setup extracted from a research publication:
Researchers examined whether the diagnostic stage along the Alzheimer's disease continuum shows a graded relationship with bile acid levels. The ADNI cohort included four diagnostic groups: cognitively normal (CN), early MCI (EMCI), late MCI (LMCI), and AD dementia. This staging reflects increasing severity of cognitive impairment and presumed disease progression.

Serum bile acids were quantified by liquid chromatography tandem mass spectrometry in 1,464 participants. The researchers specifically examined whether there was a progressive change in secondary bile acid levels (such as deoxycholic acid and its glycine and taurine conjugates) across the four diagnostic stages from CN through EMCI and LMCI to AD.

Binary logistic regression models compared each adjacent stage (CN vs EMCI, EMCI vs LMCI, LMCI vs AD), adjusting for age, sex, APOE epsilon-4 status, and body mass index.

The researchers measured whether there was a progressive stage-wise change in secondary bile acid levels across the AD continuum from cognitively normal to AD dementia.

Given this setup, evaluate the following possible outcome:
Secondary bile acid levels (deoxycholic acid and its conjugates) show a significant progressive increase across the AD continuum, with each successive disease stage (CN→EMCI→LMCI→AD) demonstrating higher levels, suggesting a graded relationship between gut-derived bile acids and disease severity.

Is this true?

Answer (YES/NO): NO